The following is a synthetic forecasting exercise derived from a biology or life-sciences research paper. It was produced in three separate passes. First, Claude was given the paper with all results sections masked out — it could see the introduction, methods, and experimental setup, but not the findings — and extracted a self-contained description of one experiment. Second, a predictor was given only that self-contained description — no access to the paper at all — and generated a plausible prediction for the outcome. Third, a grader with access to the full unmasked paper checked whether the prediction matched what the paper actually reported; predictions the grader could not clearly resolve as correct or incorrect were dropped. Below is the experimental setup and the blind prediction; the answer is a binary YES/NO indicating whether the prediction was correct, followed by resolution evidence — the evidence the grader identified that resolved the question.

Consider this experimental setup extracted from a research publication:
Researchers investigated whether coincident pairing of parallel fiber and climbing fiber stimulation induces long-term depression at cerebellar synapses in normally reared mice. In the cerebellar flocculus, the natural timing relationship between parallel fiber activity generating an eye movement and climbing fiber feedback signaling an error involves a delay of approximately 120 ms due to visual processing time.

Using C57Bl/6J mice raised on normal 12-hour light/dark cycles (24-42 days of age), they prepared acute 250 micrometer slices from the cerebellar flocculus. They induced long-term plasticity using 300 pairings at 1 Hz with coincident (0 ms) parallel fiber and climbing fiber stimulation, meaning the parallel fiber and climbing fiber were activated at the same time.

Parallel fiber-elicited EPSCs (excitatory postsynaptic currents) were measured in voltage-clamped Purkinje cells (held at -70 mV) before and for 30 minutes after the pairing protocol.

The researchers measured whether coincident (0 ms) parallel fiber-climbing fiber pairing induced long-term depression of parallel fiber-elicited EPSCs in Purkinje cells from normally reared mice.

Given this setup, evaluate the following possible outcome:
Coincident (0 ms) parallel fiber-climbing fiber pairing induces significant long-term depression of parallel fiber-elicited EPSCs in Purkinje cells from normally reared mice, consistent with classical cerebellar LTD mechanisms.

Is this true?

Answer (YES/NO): NO